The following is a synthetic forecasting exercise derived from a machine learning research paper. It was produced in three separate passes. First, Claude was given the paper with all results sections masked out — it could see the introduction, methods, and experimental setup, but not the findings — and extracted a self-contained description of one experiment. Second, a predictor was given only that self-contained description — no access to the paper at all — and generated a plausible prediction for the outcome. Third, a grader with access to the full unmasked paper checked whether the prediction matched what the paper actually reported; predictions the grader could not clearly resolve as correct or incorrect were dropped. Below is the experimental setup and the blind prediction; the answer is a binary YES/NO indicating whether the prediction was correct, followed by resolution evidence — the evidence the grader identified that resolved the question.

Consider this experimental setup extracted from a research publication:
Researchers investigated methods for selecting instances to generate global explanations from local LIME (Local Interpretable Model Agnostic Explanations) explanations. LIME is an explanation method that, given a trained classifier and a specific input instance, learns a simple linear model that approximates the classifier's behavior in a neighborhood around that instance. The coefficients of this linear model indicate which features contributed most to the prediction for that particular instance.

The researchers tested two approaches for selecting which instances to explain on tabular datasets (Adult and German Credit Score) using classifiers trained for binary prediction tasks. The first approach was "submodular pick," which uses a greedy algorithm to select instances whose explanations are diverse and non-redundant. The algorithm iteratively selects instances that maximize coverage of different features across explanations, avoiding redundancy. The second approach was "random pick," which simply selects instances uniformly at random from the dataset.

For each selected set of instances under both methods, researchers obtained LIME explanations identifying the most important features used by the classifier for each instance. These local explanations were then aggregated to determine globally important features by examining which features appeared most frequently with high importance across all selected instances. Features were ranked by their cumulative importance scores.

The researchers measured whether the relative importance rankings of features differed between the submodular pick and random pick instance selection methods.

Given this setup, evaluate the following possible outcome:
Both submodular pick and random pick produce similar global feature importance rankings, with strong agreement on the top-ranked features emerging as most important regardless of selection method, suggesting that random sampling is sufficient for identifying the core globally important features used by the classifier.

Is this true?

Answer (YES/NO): YES